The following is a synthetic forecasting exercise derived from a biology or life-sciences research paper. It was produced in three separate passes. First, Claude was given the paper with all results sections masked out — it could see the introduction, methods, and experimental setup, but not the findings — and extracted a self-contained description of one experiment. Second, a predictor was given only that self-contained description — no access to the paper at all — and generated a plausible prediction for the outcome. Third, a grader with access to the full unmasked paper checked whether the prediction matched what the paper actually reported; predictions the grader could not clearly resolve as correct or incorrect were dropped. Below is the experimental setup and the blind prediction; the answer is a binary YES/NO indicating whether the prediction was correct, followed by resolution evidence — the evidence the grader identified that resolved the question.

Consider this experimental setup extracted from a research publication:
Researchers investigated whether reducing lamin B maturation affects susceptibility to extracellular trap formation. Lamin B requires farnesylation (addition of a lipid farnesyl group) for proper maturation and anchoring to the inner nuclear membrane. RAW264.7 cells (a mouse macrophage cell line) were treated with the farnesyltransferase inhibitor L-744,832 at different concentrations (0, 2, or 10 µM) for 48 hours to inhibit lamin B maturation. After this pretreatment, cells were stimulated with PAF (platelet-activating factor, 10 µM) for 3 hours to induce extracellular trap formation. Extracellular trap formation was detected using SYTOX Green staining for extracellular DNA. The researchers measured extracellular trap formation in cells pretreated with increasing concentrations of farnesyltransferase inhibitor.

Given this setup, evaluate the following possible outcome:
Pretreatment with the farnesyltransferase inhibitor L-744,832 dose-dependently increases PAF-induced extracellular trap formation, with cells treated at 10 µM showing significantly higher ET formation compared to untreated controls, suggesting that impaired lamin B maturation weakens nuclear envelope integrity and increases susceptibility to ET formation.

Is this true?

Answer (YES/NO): YES